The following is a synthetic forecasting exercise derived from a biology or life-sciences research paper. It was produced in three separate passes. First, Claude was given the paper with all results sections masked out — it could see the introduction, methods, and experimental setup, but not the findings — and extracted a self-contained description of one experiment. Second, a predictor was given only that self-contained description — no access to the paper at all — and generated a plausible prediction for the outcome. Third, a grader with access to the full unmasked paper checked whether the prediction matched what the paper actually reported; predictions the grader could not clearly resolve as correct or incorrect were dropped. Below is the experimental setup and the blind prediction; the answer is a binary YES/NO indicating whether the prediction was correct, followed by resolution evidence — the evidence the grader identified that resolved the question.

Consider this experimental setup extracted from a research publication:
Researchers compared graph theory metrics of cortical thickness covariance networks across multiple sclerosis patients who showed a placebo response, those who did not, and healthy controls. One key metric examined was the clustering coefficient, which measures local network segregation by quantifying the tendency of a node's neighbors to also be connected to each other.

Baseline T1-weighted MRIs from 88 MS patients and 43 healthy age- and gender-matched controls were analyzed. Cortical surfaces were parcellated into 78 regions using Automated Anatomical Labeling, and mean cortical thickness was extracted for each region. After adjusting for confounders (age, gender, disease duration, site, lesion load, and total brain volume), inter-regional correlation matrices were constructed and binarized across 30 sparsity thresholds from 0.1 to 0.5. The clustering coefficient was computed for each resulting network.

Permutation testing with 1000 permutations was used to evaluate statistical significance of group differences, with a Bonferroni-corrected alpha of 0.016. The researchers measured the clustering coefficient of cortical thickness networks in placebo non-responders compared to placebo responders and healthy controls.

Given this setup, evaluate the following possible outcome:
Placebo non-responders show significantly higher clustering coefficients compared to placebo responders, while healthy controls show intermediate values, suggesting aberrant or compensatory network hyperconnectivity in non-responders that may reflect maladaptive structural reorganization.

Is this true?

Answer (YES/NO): NO